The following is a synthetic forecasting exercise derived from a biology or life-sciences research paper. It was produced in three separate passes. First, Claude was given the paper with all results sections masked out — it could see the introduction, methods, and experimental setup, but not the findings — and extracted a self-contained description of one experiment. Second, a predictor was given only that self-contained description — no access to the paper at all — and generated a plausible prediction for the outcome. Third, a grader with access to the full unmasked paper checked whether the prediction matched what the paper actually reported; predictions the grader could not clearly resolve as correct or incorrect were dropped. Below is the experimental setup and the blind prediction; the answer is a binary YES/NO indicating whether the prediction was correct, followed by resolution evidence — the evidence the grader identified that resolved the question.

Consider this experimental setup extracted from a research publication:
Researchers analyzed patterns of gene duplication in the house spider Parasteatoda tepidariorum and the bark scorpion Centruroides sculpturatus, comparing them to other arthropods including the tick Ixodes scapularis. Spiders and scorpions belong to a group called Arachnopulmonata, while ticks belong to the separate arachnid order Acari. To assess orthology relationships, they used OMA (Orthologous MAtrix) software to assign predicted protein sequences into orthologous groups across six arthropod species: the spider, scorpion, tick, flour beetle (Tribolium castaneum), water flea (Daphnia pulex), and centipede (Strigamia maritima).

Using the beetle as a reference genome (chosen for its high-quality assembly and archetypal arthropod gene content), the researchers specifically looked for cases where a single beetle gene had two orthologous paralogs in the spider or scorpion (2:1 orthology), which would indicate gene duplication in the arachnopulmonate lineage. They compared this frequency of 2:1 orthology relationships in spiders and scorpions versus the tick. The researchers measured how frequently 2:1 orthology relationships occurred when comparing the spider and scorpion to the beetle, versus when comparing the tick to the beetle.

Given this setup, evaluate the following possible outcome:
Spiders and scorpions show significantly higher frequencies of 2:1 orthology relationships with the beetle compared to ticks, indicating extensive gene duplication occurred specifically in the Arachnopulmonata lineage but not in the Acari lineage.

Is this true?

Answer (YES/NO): YES